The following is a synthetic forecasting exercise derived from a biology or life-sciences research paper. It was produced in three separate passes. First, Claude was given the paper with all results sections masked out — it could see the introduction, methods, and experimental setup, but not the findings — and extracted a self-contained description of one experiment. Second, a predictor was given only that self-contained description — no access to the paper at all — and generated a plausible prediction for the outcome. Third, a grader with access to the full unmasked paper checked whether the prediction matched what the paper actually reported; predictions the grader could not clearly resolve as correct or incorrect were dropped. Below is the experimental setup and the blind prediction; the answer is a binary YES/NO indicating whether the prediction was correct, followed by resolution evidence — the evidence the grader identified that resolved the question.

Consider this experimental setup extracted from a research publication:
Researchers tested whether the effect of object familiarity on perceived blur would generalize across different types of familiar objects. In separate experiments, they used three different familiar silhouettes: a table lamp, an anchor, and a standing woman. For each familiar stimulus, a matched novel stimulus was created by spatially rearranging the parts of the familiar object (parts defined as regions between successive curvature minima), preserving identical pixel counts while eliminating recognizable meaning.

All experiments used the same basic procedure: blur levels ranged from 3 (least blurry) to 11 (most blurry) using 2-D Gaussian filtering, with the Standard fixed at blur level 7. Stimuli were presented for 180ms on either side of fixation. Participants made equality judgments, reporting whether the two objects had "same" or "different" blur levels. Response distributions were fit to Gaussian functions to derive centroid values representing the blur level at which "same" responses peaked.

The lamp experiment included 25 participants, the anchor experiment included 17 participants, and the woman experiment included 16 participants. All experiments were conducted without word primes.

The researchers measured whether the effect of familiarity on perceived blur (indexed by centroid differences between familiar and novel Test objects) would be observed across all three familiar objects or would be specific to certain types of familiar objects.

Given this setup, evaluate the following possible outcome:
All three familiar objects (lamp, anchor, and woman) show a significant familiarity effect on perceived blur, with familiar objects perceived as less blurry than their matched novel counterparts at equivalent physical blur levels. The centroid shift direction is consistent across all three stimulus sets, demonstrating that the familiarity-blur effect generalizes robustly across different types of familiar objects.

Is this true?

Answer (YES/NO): NO